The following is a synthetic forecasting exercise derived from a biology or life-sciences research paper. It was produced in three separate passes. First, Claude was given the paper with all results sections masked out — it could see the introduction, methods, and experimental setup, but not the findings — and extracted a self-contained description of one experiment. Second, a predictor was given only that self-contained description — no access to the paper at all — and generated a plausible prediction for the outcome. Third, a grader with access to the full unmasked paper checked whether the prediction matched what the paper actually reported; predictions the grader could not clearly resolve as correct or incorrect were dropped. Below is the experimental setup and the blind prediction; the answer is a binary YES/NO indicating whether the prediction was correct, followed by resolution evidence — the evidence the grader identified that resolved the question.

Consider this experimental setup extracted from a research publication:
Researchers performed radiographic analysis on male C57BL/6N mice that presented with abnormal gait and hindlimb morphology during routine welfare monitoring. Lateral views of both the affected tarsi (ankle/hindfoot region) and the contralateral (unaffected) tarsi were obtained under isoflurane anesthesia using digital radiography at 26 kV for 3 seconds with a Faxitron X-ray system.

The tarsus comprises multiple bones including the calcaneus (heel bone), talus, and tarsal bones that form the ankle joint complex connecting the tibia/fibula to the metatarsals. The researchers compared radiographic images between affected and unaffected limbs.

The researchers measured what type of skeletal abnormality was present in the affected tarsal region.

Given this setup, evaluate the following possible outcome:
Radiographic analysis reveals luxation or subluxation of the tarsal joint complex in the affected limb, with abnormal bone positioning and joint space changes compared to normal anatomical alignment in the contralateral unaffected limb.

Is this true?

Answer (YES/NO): YES